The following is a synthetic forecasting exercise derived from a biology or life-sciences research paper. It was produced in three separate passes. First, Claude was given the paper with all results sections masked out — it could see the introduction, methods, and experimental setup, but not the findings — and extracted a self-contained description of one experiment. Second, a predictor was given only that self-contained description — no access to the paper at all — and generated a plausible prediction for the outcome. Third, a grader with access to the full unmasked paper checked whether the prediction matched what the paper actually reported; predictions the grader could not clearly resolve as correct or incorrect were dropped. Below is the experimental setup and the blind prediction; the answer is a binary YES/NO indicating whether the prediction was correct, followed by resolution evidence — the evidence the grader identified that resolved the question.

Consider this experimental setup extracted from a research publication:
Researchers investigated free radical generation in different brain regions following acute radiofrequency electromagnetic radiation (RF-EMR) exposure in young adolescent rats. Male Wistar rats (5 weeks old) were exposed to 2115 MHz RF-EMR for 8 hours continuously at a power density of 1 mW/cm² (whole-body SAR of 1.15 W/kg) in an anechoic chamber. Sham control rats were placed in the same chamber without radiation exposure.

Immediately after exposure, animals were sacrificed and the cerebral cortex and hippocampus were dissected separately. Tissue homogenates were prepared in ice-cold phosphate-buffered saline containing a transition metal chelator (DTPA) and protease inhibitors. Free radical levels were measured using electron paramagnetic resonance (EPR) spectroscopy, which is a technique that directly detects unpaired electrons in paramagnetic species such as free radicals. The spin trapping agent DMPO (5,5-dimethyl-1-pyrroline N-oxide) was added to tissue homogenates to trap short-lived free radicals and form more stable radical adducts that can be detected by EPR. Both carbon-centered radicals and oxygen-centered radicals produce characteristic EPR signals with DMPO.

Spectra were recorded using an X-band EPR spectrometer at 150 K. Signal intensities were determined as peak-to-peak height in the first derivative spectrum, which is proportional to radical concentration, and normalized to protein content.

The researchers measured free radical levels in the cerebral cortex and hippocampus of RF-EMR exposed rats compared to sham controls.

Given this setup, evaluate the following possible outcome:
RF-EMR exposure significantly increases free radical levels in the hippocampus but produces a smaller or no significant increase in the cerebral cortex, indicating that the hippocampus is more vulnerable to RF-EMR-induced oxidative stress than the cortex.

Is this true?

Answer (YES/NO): NO